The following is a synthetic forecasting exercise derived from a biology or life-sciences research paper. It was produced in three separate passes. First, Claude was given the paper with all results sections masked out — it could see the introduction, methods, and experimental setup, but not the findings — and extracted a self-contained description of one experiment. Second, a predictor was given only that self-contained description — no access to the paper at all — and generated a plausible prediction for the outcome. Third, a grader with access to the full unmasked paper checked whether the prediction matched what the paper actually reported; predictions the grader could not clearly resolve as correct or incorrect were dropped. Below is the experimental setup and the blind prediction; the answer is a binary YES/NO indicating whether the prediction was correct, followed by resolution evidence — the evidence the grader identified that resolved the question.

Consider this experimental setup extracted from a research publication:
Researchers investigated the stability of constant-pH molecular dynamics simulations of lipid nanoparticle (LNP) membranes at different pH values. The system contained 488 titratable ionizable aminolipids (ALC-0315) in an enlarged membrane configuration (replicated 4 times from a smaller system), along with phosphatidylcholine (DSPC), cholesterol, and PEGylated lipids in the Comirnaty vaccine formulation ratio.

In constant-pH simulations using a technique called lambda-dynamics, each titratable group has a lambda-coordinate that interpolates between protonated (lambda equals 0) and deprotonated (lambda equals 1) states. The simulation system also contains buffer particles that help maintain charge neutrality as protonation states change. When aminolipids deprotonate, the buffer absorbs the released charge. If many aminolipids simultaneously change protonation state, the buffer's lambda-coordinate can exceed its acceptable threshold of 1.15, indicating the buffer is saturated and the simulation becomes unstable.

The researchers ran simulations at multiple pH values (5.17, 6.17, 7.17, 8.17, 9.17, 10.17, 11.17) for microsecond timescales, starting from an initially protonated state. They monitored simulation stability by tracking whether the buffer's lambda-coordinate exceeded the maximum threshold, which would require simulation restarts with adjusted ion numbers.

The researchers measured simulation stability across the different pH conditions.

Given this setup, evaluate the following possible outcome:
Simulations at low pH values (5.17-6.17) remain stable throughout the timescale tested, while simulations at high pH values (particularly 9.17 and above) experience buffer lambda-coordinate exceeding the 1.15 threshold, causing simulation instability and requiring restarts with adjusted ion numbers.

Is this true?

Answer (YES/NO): NO